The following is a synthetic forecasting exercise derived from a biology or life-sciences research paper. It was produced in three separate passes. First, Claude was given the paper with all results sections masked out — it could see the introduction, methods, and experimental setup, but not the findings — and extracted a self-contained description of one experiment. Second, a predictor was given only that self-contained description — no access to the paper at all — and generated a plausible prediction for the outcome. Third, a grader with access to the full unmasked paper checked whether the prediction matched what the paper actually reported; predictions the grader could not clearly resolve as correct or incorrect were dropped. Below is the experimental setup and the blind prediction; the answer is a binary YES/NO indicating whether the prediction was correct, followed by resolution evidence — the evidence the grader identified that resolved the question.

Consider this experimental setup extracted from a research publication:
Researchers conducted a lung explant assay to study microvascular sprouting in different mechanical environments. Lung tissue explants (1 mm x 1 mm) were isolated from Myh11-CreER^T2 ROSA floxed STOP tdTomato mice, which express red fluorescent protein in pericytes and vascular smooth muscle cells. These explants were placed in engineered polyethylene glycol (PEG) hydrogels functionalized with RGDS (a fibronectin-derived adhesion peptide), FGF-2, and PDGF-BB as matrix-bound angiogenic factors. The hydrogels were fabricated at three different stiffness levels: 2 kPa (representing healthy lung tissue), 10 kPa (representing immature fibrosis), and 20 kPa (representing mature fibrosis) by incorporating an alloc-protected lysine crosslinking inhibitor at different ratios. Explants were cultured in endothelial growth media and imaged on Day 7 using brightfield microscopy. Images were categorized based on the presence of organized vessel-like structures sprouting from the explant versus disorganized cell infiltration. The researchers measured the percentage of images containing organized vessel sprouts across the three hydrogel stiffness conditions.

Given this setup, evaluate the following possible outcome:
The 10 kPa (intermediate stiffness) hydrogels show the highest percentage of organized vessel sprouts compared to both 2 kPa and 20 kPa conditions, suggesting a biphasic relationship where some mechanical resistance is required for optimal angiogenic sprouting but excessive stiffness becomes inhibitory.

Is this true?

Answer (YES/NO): NO